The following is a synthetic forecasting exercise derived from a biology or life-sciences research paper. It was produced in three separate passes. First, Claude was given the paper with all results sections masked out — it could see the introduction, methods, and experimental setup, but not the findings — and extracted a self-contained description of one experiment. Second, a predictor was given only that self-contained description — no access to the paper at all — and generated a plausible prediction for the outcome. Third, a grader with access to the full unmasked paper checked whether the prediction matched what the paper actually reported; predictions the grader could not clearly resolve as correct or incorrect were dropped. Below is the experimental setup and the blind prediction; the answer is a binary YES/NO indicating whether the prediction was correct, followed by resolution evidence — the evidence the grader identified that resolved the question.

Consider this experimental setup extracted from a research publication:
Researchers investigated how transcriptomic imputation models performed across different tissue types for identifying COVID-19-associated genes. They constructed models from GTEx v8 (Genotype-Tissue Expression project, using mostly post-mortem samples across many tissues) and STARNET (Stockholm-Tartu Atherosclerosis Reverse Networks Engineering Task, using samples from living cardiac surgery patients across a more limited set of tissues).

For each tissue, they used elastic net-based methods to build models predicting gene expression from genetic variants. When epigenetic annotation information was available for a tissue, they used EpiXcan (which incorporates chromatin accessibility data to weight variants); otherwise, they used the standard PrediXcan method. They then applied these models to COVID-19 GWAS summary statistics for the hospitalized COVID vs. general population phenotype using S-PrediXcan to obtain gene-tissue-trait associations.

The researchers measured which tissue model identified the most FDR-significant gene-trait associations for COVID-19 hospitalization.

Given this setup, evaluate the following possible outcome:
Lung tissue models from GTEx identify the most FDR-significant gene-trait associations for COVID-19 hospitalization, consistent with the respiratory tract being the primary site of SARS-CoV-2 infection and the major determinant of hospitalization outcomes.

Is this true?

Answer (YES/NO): NO